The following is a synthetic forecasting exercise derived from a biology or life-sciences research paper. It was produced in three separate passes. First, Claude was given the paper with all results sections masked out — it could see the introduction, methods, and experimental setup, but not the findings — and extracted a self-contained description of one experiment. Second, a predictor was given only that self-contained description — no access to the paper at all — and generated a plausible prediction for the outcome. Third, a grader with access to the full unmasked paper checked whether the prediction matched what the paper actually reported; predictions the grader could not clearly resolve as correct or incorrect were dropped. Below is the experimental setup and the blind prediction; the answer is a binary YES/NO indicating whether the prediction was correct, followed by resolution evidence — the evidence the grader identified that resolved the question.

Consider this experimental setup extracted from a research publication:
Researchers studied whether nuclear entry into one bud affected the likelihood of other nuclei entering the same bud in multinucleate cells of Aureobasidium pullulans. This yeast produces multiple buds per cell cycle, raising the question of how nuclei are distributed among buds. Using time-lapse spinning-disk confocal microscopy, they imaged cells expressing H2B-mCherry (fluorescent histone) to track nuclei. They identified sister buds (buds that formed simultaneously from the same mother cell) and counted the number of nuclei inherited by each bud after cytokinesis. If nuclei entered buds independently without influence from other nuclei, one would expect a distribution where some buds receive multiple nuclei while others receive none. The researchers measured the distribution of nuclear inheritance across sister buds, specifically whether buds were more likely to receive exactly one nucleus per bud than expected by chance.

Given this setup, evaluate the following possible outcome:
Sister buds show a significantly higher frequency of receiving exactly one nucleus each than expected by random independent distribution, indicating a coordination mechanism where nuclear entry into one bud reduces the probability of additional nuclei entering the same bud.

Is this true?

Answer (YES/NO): YES